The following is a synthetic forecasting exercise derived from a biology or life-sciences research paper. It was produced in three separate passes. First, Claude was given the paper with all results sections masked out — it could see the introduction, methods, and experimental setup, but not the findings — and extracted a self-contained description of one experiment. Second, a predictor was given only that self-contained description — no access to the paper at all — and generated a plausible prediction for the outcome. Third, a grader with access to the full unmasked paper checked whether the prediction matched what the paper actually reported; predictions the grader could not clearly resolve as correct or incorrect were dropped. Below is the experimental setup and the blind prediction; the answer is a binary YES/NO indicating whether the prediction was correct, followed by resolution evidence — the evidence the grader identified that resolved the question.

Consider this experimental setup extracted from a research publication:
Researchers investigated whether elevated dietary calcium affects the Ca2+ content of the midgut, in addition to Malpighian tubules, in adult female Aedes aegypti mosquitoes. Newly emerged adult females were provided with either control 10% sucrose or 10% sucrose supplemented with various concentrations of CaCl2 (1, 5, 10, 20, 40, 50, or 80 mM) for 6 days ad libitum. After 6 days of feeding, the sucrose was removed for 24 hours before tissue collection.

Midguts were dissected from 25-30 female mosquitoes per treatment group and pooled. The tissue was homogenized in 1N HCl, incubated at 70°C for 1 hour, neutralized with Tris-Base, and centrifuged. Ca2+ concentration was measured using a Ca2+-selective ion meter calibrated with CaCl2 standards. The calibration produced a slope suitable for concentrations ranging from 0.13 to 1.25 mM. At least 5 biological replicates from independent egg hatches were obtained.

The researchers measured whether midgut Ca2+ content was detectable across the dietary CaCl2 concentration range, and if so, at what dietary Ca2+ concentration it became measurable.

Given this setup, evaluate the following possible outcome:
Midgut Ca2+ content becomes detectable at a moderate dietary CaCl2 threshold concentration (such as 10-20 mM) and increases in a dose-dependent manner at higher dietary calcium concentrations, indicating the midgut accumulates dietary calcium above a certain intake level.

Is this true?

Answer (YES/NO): NO